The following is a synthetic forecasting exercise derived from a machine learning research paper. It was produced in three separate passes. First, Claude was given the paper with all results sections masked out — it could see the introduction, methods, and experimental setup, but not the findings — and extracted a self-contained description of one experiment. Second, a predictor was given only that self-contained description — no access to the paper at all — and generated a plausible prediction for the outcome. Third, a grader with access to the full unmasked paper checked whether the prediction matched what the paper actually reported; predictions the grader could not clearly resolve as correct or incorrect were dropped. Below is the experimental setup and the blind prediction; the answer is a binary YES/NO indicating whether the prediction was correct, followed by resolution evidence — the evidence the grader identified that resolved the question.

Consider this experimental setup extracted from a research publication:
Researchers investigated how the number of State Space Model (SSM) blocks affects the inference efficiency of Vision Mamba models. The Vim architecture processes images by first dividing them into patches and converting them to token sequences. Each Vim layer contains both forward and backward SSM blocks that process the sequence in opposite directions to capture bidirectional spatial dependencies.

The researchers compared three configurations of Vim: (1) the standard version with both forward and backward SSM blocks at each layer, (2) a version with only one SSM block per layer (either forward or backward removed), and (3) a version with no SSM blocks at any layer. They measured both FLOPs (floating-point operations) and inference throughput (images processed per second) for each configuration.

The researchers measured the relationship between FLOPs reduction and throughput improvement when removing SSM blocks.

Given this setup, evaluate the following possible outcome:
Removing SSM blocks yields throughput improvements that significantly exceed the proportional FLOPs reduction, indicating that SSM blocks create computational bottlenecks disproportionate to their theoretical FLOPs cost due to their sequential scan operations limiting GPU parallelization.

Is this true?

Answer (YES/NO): YES